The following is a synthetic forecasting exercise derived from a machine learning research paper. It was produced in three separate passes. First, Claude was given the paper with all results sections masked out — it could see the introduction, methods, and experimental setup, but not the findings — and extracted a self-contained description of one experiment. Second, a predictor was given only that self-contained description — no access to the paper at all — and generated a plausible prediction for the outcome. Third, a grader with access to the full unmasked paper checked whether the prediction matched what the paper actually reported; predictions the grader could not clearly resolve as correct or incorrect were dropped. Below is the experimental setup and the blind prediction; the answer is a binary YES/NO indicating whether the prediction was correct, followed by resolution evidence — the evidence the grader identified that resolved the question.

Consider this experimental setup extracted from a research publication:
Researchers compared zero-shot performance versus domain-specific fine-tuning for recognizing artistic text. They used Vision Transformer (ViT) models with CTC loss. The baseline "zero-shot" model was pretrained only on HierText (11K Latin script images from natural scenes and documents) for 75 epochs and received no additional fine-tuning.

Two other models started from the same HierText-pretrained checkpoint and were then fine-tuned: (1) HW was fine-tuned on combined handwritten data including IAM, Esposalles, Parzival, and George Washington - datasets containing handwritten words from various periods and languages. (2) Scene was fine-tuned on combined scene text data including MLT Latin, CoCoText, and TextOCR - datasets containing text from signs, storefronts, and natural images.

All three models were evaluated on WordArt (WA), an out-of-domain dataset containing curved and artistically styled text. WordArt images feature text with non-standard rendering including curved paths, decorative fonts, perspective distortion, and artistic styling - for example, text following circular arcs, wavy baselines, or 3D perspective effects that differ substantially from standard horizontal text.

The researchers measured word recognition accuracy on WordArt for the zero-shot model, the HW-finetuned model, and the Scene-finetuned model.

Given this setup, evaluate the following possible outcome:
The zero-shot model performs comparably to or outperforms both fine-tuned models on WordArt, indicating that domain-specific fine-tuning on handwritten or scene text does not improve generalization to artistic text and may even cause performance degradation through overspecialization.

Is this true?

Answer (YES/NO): YES